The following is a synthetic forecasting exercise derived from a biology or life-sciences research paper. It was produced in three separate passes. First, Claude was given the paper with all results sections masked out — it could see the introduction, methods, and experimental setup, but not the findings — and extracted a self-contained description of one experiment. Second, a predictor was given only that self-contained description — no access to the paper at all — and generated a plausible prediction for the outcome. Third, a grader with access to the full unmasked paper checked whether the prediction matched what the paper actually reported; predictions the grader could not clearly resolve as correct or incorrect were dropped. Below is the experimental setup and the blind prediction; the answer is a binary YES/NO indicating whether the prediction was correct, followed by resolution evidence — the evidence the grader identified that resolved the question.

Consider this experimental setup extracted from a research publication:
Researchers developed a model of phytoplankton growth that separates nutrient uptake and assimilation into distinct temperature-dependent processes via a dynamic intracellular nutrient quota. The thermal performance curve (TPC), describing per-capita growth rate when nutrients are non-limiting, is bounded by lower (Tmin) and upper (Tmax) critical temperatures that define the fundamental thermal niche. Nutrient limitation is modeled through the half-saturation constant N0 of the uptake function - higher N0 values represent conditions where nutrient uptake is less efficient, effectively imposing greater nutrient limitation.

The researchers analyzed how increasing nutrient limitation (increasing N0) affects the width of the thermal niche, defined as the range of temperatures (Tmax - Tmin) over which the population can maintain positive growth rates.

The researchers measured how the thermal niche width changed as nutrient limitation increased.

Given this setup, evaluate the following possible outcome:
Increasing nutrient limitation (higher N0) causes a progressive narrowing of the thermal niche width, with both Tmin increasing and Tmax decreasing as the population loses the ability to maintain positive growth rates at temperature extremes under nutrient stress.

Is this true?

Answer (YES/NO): YES